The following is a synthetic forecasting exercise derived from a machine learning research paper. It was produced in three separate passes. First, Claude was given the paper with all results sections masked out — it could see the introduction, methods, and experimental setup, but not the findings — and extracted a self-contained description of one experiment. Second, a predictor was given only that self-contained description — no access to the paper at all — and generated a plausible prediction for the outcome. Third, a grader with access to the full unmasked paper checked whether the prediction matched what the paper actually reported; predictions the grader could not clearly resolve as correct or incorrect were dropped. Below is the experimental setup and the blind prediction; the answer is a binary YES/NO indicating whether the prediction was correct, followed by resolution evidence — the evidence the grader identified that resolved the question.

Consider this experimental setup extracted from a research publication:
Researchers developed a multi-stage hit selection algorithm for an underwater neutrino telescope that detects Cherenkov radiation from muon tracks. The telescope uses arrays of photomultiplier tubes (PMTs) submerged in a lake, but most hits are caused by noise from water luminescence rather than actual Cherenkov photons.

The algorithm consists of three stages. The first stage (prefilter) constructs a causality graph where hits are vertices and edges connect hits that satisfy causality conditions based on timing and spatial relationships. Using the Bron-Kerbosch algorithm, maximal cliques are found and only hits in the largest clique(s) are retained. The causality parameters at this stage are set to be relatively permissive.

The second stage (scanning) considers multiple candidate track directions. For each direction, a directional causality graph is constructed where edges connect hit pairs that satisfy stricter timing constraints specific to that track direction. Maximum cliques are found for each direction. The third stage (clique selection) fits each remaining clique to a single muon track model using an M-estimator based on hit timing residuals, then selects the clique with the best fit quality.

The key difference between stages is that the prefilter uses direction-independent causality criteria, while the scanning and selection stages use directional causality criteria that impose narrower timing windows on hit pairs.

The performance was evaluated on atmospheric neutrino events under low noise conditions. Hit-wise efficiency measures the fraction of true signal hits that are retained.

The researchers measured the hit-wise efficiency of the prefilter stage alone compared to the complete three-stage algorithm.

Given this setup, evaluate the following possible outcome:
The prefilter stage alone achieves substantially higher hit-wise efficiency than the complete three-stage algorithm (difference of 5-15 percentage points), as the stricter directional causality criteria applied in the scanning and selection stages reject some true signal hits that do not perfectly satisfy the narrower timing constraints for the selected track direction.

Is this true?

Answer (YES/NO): NO